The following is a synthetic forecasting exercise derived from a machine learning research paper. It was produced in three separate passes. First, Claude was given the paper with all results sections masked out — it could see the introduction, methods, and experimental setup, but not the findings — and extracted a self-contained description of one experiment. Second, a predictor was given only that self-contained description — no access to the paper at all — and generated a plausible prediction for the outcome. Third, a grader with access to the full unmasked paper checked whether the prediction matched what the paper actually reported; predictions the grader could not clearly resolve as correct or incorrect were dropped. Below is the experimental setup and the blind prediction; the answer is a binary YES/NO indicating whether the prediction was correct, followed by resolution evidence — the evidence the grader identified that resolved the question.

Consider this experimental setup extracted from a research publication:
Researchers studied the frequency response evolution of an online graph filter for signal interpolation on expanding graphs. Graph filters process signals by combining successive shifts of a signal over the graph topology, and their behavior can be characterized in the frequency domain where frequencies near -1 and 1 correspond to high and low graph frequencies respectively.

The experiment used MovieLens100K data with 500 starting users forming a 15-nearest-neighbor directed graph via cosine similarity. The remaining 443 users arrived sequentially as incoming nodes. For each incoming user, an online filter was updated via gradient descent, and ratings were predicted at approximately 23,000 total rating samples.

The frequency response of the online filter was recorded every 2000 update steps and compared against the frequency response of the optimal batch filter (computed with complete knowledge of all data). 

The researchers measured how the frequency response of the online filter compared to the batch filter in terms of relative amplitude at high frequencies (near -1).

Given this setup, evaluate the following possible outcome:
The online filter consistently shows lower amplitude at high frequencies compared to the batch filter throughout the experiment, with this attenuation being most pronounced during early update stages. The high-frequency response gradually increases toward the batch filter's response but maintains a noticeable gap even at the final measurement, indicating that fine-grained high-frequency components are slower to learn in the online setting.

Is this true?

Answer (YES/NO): NO